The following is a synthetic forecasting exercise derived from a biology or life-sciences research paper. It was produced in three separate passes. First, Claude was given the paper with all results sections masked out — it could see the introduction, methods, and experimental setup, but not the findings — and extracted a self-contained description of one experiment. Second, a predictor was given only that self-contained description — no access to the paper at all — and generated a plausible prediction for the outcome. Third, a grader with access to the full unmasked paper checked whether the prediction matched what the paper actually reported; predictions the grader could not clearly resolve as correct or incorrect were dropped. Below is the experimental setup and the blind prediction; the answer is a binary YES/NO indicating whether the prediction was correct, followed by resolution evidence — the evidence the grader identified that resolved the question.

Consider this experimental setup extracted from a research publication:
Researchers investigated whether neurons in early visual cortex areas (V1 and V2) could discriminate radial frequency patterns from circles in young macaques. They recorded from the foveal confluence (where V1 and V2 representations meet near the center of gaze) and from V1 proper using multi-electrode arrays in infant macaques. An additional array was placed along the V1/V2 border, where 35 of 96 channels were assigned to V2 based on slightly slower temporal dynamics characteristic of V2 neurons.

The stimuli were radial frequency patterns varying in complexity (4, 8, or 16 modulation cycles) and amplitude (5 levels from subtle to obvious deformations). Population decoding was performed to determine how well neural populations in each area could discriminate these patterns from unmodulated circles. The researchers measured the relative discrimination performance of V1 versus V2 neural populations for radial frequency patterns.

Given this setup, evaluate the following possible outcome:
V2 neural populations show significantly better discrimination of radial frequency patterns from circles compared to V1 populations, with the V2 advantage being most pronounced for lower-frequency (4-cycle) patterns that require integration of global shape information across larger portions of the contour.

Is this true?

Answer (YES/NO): NO